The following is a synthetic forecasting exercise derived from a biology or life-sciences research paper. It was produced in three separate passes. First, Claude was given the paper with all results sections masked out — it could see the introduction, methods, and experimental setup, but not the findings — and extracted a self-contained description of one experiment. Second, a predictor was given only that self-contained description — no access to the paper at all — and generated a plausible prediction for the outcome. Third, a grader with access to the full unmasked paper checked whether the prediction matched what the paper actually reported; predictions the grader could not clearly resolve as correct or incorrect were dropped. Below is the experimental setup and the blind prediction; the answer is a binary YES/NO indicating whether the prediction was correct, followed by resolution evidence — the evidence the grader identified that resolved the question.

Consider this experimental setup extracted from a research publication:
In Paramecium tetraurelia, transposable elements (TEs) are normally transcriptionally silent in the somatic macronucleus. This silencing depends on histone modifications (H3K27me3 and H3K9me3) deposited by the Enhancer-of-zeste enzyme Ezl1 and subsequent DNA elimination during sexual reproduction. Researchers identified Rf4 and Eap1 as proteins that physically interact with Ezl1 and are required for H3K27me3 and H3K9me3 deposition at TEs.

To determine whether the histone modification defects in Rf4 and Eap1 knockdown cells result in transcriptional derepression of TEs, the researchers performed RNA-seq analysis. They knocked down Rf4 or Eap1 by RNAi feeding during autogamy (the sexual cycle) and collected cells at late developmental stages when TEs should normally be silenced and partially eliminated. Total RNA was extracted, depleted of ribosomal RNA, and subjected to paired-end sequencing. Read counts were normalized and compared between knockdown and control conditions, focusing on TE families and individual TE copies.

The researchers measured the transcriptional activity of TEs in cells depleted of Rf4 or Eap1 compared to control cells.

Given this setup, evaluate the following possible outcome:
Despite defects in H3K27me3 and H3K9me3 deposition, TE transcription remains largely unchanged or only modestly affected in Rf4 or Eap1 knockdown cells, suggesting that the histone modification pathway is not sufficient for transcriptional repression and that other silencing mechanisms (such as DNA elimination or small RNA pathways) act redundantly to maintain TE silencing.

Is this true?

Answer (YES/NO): NO